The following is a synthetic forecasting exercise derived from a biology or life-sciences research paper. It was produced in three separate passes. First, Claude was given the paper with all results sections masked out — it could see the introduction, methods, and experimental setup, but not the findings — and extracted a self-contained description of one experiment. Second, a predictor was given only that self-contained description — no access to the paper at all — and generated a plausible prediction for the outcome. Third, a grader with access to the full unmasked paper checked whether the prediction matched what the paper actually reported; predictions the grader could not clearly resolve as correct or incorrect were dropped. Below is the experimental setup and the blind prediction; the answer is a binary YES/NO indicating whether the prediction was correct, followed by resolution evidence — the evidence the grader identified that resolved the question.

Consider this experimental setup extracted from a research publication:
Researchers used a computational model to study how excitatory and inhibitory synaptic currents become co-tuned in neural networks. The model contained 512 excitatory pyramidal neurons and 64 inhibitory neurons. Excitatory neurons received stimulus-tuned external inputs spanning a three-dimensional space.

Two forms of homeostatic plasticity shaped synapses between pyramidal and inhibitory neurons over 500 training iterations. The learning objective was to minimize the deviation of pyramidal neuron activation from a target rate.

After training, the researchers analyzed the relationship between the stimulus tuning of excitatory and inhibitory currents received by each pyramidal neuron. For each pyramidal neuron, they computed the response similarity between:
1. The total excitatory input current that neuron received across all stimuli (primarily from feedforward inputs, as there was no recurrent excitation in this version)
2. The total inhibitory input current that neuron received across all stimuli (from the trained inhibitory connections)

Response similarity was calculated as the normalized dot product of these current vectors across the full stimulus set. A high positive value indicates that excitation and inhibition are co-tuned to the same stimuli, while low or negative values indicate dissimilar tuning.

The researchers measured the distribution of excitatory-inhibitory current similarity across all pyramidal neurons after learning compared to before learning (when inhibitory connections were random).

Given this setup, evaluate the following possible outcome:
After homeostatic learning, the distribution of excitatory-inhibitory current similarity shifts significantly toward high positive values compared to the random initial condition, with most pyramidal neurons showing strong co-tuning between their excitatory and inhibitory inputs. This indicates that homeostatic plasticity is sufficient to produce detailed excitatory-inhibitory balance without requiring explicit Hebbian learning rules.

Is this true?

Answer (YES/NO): NO